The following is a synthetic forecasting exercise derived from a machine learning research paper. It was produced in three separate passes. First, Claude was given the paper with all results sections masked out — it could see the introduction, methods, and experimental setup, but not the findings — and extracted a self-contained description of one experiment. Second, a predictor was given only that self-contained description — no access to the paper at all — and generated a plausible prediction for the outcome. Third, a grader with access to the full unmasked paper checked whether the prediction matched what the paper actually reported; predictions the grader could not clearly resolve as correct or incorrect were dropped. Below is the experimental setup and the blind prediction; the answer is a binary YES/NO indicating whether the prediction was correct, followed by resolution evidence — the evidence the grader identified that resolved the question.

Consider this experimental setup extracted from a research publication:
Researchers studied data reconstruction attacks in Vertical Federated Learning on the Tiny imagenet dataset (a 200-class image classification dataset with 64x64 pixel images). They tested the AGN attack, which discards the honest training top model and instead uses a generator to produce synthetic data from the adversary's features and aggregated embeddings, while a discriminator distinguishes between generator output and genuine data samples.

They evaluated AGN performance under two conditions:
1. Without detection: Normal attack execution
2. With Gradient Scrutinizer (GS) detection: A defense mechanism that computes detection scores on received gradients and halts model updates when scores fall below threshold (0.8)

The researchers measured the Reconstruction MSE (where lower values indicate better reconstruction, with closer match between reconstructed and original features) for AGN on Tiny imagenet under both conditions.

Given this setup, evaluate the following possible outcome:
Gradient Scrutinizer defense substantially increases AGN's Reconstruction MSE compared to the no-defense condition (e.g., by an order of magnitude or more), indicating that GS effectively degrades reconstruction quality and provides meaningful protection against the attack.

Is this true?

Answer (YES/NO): NO